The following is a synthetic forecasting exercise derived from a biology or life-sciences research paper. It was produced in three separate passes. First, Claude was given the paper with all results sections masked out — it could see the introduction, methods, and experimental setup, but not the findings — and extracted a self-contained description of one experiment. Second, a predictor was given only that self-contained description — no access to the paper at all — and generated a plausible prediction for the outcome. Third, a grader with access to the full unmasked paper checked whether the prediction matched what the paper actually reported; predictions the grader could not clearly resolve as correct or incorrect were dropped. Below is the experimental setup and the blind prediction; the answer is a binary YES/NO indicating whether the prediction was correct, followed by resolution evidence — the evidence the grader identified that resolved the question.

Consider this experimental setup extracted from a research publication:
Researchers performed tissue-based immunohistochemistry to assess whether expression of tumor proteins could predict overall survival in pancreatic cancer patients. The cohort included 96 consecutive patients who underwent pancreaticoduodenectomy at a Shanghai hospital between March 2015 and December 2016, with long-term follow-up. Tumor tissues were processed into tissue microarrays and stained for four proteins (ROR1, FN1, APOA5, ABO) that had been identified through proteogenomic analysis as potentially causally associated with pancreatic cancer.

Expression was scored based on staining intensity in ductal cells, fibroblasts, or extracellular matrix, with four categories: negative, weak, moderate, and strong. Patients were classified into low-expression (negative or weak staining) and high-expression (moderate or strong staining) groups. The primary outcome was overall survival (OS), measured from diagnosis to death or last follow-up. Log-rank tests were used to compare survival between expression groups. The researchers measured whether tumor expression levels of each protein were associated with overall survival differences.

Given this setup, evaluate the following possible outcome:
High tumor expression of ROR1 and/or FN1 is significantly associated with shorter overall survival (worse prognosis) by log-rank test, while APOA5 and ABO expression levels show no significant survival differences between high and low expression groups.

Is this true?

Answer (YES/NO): NO